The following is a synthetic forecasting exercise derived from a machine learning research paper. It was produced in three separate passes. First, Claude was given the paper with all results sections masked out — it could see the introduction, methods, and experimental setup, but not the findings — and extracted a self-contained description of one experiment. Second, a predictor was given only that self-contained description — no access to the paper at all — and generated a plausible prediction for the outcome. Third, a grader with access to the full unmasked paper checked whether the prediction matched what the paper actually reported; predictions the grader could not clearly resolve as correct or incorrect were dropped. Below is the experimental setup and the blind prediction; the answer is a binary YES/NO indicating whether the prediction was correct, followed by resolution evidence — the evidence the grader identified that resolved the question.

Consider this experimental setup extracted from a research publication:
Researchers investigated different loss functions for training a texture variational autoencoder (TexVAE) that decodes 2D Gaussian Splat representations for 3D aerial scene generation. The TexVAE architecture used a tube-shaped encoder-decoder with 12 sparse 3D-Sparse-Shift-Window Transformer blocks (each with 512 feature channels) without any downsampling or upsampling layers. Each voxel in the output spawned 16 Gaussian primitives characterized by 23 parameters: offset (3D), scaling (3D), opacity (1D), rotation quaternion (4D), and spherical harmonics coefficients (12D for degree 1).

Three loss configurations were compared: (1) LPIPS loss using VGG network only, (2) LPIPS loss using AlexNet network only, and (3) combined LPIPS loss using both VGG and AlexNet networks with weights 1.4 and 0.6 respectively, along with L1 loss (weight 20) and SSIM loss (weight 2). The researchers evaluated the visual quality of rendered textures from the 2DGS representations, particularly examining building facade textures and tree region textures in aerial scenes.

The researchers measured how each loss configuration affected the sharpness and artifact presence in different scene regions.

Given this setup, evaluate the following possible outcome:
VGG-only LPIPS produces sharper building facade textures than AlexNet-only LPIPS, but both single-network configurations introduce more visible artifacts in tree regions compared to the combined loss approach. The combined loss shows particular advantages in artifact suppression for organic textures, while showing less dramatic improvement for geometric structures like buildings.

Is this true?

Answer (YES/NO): NO